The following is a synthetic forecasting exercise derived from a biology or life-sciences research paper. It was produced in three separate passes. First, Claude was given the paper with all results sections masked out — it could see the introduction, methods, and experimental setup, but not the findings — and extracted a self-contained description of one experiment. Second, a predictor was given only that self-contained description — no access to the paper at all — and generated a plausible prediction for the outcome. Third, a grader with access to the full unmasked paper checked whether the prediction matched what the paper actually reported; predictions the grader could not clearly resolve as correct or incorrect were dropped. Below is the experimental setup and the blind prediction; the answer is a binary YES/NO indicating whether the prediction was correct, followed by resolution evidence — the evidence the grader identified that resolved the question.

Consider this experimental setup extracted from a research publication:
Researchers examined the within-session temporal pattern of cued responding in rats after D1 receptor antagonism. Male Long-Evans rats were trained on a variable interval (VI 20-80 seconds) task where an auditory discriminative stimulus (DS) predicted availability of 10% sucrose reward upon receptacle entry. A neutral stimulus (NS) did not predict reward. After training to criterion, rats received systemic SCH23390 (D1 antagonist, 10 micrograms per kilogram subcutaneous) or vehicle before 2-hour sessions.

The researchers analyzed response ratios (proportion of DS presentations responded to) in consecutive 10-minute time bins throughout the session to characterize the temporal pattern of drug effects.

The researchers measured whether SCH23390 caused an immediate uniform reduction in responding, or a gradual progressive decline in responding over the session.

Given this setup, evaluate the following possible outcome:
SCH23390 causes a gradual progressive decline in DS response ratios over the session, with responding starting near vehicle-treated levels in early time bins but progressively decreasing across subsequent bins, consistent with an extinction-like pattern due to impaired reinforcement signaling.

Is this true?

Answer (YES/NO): NO